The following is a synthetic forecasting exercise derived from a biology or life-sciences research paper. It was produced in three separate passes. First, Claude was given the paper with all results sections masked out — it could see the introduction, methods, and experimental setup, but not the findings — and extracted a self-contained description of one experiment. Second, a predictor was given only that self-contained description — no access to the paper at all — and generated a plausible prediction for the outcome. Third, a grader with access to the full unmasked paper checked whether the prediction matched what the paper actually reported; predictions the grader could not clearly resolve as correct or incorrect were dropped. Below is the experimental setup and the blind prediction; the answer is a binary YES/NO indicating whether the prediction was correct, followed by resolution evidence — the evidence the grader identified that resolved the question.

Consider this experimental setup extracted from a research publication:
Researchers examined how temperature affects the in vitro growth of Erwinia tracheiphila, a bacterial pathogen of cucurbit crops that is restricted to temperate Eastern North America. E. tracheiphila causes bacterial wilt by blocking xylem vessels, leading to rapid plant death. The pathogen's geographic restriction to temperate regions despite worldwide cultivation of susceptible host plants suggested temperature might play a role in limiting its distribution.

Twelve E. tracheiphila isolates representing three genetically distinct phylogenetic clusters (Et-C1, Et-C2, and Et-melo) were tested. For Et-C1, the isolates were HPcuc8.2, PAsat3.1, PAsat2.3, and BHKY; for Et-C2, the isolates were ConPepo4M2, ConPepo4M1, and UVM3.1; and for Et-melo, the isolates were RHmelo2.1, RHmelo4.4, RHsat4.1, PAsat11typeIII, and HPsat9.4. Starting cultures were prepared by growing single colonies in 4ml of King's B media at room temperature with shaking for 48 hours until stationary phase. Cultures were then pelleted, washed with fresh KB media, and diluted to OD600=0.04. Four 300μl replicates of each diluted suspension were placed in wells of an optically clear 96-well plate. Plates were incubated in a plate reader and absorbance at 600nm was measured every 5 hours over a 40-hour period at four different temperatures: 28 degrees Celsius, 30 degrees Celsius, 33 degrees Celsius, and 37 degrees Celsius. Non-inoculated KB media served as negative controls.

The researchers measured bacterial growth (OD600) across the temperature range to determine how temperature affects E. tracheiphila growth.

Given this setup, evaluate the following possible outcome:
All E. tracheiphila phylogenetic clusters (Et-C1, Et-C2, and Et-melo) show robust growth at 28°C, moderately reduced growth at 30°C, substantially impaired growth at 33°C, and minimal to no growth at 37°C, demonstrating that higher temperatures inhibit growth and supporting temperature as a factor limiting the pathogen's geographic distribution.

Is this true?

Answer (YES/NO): NO